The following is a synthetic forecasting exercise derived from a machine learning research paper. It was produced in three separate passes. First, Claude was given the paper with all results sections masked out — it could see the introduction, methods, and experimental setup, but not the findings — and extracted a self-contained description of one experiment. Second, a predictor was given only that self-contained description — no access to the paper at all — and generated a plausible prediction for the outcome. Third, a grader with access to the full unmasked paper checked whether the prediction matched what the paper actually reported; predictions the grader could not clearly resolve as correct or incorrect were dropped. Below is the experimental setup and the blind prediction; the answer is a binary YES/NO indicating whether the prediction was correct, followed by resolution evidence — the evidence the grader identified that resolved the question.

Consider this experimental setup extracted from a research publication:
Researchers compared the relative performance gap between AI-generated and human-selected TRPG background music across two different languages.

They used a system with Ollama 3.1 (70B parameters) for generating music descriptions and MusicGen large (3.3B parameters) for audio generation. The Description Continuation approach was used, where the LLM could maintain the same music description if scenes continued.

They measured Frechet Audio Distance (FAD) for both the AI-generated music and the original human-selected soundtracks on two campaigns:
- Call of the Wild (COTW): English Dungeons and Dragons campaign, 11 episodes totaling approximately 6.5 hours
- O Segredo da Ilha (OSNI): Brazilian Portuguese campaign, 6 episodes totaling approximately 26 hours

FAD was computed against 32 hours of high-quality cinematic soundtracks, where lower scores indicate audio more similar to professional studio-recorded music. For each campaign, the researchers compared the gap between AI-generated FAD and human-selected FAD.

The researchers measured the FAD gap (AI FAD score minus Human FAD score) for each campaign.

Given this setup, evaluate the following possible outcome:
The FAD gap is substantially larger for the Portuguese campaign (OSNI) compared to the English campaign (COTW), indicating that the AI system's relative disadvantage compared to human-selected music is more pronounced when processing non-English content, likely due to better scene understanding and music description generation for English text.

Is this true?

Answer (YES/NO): NO